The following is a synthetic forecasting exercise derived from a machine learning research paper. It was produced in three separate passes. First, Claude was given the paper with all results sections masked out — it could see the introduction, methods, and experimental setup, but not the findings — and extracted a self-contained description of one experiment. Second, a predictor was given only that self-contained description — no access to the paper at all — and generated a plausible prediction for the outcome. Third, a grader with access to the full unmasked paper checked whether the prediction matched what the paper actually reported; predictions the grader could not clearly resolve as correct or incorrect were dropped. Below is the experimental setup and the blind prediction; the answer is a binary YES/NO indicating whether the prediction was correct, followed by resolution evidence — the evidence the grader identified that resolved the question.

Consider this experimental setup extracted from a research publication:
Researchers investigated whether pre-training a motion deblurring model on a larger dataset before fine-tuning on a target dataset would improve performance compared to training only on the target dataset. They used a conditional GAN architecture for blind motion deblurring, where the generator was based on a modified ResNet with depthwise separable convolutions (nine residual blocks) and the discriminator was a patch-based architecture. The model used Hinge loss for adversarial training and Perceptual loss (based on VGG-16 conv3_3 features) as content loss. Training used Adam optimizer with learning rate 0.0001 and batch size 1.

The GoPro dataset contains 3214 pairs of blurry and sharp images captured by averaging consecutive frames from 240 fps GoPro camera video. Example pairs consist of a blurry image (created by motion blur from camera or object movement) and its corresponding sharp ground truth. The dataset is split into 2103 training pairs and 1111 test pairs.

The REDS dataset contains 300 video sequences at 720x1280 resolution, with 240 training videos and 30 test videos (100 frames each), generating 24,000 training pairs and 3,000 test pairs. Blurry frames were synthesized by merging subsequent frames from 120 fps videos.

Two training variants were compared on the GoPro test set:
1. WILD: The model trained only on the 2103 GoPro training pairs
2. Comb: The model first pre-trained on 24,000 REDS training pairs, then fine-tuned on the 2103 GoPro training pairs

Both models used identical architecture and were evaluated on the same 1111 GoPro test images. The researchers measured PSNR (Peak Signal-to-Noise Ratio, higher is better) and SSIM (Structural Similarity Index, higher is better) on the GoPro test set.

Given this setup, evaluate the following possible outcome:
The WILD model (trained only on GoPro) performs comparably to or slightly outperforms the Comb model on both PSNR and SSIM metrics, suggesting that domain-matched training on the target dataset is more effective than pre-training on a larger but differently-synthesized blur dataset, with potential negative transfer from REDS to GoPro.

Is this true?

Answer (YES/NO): NO